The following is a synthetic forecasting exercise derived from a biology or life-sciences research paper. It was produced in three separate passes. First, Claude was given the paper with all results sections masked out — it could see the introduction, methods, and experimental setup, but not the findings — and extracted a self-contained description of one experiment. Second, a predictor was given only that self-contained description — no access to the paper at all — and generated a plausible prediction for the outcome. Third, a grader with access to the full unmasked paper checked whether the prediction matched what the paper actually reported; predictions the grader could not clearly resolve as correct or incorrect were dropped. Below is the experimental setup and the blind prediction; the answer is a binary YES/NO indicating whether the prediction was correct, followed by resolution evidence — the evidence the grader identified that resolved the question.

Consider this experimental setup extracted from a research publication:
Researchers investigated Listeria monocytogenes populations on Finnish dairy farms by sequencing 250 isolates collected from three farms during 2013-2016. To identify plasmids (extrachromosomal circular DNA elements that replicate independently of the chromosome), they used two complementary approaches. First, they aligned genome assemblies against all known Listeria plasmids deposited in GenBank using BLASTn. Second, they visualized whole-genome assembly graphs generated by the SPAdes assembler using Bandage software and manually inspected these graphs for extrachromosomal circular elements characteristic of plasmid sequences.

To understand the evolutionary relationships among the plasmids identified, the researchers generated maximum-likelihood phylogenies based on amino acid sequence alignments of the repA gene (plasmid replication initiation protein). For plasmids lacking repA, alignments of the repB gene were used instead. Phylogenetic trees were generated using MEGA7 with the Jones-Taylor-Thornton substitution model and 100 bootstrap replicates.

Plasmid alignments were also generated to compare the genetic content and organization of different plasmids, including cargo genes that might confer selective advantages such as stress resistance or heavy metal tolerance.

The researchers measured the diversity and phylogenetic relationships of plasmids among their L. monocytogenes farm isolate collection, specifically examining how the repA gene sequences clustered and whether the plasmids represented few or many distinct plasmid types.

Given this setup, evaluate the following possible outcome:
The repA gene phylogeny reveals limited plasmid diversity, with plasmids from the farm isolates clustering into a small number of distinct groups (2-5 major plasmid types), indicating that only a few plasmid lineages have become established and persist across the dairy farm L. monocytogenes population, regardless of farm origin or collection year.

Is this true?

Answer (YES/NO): YES